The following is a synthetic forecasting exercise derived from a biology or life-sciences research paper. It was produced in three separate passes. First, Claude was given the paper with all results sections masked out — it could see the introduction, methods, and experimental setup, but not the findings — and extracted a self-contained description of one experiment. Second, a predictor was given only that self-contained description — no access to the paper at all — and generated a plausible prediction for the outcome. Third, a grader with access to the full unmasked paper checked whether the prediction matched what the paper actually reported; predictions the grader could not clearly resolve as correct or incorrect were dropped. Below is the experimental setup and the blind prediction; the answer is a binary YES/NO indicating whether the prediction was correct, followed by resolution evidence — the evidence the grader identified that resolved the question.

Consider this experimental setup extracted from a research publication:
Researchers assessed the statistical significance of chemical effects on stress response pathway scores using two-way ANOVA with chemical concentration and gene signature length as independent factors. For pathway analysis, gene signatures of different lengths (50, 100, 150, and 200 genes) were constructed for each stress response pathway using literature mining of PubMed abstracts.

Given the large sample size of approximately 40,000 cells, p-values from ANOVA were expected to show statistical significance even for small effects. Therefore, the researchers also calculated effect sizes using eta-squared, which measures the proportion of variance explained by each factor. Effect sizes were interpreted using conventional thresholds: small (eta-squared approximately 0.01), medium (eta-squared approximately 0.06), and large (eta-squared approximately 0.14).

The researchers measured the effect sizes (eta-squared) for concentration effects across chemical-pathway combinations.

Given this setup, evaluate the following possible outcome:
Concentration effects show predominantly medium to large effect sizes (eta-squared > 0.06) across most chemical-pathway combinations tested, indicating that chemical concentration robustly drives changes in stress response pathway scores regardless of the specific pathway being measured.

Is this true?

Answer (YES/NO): NO